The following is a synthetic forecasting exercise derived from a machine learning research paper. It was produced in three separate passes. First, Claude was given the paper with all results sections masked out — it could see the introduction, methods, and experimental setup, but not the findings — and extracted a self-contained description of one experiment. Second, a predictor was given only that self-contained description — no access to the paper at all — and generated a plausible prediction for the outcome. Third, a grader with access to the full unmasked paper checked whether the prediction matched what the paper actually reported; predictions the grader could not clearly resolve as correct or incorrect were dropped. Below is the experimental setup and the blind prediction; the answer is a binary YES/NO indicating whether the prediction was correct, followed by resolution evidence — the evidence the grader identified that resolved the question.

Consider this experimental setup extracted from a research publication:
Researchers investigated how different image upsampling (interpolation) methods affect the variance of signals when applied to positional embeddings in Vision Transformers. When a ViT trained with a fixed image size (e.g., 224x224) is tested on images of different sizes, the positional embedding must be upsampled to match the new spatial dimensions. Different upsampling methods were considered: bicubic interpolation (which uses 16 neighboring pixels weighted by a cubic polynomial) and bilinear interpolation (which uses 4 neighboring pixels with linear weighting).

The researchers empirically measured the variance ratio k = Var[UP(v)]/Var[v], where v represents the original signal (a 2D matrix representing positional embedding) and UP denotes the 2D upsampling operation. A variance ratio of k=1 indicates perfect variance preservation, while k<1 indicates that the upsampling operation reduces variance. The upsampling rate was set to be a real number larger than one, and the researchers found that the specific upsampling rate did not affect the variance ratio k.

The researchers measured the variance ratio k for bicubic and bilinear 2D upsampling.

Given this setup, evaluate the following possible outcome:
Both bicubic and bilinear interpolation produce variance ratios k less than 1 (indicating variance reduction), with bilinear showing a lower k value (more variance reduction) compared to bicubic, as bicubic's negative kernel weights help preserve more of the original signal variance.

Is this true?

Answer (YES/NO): YES